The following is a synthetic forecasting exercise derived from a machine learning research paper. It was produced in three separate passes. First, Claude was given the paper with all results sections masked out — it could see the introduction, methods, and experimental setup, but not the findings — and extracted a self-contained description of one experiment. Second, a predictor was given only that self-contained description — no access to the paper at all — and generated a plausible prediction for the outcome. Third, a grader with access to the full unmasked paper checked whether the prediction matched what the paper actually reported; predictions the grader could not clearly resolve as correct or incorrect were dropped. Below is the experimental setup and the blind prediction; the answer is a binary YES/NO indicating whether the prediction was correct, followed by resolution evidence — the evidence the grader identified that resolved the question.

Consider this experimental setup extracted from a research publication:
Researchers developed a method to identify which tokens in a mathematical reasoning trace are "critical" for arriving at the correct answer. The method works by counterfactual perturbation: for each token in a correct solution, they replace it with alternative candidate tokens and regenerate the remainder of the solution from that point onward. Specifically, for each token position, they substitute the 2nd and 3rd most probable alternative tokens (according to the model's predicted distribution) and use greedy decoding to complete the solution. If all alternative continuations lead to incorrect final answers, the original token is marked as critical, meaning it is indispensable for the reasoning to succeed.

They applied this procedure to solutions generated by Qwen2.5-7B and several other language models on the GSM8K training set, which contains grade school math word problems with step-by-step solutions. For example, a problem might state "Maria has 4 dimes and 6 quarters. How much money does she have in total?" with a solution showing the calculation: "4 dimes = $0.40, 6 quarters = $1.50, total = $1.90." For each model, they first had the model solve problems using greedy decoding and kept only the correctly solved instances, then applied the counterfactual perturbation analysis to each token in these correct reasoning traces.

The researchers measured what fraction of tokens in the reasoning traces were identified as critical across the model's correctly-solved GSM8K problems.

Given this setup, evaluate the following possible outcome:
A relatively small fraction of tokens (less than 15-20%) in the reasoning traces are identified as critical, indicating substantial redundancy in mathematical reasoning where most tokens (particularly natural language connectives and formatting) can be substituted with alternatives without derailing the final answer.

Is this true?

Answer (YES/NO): YES